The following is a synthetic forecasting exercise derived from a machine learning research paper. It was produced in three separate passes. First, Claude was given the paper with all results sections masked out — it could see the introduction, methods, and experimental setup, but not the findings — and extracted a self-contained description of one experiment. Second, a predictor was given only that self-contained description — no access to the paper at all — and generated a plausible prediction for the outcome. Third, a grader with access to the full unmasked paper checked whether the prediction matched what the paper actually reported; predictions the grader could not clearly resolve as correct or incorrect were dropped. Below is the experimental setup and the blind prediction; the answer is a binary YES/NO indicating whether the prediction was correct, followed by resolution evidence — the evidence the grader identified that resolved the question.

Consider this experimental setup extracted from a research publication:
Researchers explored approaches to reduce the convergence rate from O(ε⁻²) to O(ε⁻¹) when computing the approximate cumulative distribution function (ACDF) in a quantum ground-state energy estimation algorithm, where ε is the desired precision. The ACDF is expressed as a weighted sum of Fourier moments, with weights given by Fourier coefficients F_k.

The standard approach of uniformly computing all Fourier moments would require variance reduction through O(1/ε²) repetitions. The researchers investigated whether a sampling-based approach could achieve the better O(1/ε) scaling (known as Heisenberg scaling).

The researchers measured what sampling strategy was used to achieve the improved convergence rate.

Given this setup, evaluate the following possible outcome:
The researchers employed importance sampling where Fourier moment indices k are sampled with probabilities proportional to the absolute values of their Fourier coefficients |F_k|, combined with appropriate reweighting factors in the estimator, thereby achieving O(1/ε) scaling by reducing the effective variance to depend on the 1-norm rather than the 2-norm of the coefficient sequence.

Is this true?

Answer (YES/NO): YES